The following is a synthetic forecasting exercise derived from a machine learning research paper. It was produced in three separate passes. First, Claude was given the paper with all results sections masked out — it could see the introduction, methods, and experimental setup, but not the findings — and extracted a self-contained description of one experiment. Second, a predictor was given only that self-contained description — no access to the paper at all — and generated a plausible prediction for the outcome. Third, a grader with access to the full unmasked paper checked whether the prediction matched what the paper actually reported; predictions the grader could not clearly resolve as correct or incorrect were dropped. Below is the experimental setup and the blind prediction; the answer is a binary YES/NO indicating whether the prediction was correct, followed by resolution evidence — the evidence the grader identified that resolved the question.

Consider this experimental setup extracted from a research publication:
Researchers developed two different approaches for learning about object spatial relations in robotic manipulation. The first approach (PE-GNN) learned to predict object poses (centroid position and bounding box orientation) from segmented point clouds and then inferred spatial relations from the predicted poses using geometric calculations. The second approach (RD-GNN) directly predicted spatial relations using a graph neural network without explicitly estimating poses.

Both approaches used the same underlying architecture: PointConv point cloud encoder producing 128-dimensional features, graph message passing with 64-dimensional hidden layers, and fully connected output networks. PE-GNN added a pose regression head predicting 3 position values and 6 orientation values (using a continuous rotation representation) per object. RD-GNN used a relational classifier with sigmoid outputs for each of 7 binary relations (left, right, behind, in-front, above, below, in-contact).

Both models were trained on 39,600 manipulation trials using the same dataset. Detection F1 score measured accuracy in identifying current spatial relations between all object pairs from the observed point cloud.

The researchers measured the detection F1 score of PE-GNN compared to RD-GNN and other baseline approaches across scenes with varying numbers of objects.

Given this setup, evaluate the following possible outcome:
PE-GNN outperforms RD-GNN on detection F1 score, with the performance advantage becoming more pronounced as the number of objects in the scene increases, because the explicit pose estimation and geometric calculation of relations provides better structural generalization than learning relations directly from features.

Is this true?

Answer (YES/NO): NO